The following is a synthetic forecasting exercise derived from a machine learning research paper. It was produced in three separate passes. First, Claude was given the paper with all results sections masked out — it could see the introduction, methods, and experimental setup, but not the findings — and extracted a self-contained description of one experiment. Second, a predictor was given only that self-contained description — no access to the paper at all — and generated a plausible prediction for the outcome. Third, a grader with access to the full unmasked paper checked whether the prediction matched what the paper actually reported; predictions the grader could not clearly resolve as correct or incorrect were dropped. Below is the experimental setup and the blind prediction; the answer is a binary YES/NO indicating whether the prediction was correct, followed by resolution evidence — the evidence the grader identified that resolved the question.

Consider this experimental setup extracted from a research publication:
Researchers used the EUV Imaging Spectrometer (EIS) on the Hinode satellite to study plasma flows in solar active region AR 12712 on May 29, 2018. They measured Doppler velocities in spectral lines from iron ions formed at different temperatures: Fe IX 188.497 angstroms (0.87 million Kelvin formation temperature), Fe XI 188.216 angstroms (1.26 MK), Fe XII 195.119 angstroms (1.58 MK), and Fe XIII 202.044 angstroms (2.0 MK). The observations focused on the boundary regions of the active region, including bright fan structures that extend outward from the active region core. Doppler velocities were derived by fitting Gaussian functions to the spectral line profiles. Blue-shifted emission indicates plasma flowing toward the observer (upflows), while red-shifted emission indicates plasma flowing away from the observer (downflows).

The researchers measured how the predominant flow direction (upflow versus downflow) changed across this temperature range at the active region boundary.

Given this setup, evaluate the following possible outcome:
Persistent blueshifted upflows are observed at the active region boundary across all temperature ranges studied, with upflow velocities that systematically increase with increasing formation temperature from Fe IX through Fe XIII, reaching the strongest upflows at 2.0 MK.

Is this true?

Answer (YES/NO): NO